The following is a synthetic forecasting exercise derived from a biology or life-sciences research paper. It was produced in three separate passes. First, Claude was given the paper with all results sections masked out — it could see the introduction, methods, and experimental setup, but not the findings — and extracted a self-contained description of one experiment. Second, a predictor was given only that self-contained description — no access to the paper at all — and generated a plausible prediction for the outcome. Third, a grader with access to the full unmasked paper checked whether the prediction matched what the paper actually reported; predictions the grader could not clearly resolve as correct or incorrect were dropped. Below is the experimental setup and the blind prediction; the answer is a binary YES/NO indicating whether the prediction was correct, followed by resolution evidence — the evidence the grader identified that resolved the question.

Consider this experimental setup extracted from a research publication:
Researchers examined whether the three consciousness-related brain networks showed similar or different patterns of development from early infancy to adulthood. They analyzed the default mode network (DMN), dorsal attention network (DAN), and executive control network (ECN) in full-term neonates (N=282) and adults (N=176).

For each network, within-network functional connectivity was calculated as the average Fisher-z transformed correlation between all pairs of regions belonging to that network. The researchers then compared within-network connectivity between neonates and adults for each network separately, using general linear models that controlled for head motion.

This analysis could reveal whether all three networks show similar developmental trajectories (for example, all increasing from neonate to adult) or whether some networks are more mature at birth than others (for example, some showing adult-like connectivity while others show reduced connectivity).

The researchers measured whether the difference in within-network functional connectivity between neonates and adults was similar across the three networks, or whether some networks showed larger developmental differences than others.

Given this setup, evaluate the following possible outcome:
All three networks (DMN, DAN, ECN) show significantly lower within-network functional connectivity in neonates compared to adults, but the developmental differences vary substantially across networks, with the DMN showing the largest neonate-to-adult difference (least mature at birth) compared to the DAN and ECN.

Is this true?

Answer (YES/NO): NO